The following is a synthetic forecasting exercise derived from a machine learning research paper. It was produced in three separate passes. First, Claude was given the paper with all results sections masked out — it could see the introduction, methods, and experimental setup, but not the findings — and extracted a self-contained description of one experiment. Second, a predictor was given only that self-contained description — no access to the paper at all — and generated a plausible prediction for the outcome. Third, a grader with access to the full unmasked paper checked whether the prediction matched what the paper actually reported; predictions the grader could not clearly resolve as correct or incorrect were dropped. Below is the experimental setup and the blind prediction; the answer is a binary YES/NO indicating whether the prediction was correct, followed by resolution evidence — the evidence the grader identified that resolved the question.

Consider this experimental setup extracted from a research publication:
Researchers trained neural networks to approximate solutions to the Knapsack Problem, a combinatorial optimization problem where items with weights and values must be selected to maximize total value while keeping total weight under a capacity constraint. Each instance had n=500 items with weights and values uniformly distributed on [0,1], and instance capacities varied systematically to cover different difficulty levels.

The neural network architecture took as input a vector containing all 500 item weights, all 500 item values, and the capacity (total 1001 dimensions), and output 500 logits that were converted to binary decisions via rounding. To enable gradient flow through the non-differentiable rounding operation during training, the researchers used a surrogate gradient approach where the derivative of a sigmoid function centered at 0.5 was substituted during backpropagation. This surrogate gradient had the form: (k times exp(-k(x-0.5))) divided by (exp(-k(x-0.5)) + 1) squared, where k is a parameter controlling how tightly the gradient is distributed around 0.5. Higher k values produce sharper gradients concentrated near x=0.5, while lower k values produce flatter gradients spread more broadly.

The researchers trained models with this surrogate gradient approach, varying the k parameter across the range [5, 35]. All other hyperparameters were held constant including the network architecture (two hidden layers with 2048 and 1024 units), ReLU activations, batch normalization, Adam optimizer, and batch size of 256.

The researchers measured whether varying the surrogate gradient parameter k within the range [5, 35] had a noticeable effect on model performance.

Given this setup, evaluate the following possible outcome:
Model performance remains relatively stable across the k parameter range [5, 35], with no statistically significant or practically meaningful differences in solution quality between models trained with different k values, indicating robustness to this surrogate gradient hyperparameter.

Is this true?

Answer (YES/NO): YES